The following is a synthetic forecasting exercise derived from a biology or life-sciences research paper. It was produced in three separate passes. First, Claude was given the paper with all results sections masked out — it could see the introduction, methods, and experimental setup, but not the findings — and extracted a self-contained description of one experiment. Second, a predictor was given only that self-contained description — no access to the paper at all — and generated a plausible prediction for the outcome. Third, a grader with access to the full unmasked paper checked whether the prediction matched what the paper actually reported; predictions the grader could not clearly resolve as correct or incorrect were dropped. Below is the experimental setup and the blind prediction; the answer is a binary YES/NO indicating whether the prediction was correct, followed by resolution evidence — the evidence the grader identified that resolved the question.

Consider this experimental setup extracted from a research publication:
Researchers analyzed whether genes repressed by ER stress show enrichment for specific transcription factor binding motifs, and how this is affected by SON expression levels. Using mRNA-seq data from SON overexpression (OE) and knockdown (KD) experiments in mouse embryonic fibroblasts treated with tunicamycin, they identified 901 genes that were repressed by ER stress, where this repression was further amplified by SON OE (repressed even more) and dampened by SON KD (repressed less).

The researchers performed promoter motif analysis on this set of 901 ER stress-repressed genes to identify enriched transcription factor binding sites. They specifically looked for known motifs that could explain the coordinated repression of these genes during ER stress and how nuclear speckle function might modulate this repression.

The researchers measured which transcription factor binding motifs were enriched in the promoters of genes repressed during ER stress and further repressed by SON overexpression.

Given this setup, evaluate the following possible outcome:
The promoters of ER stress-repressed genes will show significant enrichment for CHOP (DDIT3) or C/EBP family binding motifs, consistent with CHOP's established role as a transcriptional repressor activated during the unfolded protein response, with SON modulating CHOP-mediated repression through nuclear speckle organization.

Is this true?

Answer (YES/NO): NO